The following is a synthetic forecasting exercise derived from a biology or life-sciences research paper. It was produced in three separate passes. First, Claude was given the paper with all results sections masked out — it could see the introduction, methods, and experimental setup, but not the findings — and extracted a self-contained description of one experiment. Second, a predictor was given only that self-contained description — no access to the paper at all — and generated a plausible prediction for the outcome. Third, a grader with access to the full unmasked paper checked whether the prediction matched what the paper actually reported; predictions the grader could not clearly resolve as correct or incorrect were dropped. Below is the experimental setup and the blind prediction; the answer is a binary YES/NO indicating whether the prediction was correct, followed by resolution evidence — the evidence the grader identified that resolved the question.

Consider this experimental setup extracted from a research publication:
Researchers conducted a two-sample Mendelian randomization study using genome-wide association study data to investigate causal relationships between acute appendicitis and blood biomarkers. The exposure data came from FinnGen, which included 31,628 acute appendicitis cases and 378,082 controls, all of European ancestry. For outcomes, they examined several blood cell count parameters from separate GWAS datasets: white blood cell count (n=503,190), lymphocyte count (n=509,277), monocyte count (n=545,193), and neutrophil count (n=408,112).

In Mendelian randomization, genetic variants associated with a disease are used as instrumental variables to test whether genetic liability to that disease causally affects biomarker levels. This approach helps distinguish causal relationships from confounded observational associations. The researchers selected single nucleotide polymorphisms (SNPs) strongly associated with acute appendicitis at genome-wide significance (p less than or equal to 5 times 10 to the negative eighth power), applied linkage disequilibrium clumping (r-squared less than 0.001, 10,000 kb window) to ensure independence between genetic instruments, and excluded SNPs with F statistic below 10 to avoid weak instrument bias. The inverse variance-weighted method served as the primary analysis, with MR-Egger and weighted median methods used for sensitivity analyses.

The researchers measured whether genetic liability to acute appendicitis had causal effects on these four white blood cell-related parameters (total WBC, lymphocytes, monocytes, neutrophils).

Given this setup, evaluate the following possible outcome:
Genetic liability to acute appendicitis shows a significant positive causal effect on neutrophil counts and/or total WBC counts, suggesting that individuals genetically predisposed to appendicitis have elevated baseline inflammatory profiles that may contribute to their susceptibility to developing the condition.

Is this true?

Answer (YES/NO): NO